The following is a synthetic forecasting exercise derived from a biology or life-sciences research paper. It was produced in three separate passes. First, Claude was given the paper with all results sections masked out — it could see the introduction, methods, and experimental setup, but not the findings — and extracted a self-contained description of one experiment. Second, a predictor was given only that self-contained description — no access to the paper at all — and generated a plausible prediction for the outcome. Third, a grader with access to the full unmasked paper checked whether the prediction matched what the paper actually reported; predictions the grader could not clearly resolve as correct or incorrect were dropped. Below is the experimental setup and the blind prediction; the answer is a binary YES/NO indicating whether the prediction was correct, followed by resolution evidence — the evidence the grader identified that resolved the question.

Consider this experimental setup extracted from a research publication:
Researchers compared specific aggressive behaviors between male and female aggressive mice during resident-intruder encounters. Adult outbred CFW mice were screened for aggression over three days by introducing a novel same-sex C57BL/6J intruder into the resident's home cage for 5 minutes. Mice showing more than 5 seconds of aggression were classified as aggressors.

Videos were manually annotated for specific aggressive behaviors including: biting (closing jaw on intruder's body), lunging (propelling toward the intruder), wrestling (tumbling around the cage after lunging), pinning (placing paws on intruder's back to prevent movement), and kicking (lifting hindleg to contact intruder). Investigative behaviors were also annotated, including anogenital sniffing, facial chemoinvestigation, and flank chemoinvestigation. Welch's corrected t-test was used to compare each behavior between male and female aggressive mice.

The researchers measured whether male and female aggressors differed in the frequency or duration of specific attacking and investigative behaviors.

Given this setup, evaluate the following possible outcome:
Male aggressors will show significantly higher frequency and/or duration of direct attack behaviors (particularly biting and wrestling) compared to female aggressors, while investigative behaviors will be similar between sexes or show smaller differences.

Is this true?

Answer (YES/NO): NO